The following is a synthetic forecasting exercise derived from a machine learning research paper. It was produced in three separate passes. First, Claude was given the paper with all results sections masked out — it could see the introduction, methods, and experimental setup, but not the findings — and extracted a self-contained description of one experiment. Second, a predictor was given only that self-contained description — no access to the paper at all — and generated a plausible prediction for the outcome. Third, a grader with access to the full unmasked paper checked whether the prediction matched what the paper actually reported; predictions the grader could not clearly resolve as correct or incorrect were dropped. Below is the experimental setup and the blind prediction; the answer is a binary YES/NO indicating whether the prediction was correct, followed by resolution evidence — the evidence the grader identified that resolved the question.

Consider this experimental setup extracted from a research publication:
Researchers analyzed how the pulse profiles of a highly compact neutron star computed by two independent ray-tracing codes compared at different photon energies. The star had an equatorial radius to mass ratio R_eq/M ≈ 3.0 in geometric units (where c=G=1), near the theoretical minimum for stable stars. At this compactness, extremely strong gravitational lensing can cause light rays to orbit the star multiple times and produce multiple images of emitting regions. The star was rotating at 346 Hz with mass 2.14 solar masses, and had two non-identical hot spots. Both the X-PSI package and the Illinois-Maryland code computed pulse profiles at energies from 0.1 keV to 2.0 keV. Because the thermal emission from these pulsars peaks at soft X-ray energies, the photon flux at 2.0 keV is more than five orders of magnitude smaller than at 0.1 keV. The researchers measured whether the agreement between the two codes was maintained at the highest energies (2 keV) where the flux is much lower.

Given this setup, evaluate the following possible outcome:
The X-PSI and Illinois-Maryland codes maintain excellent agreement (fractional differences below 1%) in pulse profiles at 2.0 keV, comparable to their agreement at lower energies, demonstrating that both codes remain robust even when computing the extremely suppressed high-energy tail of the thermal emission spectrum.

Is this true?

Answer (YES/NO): NO